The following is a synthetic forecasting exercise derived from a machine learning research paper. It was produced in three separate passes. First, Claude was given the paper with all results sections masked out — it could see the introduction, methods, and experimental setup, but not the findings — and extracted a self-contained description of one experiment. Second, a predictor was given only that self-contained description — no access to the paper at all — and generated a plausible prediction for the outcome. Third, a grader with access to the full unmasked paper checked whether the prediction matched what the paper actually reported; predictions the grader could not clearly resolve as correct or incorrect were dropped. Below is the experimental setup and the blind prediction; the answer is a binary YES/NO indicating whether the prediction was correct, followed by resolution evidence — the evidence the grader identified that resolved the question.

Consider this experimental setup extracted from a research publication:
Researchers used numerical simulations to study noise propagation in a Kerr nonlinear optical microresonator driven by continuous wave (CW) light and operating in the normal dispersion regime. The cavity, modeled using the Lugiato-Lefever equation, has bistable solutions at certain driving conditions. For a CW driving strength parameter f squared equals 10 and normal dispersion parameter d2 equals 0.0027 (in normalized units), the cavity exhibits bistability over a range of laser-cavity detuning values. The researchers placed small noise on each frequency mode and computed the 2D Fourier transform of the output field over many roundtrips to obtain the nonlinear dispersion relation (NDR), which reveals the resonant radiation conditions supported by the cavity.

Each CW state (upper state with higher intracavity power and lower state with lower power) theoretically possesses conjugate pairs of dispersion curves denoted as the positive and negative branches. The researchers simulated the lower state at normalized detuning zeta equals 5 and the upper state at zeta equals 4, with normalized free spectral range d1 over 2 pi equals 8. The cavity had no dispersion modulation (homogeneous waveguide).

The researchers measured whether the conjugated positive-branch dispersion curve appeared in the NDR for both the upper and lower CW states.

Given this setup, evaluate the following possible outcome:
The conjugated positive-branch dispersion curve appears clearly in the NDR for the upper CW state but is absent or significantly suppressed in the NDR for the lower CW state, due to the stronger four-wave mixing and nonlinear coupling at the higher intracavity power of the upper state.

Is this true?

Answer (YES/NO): NO